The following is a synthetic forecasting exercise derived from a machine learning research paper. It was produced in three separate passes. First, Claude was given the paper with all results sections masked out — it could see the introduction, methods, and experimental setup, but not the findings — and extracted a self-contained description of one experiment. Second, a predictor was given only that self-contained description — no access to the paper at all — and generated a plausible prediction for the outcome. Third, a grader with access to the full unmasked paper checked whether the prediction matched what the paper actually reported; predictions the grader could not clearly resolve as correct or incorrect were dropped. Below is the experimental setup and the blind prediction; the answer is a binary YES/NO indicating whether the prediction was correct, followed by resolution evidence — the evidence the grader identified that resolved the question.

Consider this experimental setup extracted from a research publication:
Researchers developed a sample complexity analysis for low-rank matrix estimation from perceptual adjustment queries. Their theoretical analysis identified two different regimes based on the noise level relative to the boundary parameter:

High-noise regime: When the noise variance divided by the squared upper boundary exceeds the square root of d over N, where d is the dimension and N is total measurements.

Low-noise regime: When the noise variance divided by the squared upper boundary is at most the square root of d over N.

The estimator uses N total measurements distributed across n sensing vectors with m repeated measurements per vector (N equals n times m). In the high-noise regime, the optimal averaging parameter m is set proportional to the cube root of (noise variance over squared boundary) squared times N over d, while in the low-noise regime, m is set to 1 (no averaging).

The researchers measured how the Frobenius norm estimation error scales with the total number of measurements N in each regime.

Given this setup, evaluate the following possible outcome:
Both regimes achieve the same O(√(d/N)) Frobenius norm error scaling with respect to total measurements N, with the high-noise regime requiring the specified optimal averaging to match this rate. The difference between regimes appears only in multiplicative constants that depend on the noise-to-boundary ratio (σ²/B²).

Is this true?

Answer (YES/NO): NO